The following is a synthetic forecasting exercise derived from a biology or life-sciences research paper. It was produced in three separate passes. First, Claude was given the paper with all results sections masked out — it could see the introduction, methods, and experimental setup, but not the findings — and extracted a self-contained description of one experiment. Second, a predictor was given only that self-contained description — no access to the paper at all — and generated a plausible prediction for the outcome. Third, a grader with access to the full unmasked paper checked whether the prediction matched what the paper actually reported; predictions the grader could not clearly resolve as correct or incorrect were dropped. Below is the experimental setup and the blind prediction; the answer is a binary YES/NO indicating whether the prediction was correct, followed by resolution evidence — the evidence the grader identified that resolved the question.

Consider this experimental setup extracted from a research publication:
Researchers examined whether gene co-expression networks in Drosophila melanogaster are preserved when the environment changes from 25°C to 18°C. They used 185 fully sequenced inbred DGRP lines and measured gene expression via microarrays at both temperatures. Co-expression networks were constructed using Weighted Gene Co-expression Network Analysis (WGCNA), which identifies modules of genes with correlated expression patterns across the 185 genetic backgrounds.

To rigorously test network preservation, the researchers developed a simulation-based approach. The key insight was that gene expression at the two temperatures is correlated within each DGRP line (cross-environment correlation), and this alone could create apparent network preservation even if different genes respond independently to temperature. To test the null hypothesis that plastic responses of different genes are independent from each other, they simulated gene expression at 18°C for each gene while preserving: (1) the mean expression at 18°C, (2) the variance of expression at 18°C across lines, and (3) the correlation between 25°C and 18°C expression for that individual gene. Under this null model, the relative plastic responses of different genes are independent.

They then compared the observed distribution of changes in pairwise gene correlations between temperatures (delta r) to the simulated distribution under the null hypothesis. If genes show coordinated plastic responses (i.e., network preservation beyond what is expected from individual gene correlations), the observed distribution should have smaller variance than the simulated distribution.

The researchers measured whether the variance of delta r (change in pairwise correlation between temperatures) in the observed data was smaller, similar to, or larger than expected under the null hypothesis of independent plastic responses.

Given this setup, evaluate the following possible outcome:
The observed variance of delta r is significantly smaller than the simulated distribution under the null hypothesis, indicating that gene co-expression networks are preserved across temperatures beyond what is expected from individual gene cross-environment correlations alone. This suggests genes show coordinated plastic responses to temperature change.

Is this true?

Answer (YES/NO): YES